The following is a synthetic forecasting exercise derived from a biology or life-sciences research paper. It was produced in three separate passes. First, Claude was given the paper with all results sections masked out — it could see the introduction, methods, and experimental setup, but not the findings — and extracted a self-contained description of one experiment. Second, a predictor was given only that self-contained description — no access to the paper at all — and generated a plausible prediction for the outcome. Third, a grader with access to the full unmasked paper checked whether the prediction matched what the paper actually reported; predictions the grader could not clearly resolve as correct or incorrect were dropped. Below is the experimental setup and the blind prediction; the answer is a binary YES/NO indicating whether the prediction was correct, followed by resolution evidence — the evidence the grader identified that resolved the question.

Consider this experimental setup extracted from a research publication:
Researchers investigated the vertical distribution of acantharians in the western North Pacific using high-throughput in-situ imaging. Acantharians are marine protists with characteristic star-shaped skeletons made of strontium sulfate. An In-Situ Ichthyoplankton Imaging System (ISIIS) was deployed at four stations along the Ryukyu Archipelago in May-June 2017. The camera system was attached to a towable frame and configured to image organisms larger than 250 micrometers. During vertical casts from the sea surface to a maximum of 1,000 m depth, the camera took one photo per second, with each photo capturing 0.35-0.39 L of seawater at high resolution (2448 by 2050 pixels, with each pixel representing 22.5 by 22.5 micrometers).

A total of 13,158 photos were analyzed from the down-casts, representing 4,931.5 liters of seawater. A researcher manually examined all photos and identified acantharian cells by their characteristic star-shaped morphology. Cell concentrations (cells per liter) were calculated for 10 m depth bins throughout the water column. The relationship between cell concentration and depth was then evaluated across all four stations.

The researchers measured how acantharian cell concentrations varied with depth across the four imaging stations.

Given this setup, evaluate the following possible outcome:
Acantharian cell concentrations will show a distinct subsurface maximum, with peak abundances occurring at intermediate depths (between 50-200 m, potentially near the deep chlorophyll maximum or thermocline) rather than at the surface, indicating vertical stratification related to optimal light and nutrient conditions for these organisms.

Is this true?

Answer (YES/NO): NO